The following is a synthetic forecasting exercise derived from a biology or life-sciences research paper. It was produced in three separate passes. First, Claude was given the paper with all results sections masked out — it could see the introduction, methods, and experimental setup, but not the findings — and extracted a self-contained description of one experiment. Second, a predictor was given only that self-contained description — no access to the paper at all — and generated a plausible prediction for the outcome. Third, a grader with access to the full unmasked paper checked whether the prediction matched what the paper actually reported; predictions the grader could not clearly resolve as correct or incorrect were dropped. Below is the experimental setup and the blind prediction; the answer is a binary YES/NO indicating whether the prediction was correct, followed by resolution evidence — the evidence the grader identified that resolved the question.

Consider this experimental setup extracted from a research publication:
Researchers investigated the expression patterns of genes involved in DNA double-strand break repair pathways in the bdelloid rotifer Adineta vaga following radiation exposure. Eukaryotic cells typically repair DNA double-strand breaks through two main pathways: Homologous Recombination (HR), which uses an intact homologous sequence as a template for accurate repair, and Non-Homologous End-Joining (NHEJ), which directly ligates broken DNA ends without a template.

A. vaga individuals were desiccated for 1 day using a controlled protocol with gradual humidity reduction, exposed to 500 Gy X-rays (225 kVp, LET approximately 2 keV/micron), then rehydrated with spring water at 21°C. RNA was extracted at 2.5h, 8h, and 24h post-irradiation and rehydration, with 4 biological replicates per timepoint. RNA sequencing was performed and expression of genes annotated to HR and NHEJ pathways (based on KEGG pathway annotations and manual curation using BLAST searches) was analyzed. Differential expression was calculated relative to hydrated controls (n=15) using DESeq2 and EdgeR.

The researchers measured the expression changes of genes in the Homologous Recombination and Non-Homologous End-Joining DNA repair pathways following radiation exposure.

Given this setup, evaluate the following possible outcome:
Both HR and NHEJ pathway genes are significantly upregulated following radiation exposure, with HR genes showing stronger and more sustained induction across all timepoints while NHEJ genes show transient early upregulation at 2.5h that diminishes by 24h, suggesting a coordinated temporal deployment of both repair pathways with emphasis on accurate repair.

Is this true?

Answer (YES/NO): NO